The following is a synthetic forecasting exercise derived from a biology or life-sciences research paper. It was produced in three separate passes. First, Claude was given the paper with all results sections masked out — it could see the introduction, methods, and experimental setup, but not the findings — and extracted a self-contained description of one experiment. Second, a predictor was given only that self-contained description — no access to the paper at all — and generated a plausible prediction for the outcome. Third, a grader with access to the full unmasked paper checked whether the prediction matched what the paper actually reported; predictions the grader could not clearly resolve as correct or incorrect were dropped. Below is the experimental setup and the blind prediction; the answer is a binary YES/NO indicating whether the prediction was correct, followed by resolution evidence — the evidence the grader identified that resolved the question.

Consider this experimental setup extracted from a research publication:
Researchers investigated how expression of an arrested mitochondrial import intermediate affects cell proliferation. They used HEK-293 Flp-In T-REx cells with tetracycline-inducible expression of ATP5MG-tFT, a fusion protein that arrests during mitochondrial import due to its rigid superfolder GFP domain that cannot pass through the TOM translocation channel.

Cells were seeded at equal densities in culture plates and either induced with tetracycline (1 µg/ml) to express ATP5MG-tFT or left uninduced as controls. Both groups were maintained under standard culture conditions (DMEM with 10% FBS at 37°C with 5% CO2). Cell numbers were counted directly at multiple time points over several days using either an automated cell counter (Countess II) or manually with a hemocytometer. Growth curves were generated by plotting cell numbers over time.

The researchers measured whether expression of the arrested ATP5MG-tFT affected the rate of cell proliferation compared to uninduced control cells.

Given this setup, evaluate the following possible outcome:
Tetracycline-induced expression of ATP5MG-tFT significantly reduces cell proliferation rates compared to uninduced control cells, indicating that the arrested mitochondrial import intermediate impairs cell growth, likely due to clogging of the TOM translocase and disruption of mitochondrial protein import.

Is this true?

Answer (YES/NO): YES